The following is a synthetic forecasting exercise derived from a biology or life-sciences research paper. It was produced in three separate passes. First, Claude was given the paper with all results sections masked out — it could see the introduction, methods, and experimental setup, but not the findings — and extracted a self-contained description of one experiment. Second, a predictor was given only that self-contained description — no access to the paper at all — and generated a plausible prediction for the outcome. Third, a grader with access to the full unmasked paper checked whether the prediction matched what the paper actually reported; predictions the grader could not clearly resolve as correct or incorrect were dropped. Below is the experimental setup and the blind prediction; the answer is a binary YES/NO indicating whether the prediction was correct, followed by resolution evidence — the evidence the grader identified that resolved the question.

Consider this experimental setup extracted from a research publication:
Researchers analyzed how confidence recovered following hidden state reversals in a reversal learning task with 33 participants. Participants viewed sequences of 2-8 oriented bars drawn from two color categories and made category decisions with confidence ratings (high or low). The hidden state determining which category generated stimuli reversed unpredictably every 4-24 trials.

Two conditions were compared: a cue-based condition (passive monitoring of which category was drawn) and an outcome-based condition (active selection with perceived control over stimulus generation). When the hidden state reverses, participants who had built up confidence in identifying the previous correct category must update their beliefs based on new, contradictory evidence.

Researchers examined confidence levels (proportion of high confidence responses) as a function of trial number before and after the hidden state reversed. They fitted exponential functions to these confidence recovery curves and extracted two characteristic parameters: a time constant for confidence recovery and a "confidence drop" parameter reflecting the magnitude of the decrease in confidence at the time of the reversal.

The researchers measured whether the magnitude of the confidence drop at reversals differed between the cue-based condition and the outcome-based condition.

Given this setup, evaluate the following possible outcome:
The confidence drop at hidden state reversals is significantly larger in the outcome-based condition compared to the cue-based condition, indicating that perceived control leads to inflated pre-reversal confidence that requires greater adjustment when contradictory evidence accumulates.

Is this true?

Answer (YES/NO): YES